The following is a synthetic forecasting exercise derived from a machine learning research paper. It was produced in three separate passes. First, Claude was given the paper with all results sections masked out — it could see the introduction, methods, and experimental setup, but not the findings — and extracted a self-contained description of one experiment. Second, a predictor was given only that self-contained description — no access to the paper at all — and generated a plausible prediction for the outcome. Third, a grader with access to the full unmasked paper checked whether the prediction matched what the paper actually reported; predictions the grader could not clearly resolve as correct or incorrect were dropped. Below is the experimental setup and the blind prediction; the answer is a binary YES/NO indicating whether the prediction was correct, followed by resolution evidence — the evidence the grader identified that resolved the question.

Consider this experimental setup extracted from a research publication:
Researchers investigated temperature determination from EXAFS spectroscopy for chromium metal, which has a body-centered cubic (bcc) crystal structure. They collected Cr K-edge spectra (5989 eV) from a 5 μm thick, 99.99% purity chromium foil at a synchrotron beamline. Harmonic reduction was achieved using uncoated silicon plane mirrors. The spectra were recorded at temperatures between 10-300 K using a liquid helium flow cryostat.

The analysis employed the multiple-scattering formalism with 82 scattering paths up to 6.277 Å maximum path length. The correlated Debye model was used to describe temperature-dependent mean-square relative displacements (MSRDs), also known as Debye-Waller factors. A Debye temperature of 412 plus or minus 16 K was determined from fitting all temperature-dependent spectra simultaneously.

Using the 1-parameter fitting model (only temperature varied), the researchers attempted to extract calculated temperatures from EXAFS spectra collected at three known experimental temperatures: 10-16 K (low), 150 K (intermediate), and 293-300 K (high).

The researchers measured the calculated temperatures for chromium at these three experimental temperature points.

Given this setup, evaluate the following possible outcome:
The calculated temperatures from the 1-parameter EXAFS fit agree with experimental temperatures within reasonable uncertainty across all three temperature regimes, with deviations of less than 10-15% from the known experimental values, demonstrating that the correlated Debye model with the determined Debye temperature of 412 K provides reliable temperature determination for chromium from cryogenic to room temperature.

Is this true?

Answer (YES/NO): NO